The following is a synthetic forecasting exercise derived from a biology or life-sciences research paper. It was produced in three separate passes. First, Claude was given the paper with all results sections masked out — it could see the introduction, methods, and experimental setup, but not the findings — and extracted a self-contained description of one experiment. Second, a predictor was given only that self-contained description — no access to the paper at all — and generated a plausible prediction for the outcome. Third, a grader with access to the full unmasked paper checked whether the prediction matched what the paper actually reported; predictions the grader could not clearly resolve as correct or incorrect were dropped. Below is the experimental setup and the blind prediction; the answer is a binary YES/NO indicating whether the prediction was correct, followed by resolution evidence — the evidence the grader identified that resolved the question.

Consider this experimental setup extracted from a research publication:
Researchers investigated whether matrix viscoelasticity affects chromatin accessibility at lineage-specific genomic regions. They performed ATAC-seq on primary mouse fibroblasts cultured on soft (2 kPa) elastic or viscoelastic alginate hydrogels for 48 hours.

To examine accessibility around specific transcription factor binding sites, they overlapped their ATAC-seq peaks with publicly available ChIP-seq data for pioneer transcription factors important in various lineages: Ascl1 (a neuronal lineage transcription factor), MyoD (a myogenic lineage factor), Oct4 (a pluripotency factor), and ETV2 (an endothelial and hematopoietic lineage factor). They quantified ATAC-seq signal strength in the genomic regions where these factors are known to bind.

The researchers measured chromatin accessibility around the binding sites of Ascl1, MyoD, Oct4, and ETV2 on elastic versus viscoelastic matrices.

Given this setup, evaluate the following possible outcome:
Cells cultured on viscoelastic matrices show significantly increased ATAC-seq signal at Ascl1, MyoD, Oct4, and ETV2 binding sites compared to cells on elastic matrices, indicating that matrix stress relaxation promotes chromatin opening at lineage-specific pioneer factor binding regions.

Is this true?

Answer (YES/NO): NO